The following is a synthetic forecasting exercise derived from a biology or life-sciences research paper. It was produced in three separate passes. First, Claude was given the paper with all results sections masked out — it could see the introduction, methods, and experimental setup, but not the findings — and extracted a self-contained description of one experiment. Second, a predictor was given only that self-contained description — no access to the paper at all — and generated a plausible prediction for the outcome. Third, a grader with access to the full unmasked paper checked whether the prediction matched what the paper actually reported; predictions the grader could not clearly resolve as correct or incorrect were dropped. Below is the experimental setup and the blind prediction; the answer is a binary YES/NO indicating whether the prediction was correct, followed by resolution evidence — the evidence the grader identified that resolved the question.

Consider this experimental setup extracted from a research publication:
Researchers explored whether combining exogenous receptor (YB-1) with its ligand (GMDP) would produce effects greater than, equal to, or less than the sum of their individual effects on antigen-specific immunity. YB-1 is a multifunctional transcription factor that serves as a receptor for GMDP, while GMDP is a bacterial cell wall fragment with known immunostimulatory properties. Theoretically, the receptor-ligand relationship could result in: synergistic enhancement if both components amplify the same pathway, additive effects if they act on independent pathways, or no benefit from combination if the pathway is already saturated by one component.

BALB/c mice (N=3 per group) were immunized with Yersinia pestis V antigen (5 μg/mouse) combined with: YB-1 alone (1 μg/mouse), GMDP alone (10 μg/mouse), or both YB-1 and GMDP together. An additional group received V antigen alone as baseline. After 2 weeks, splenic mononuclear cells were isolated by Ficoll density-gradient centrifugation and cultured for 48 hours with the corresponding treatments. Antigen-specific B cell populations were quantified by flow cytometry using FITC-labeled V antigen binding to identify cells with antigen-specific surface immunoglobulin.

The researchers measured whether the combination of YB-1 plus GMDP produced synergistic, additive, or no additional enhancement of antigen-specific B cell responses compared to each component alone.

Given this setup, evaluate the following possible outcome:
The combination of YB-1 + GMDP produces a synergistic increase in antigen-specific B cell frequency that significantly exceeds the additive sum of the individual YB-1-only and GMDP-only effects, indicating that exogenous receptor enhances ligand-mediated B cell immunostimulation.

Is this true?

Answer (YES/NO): YES